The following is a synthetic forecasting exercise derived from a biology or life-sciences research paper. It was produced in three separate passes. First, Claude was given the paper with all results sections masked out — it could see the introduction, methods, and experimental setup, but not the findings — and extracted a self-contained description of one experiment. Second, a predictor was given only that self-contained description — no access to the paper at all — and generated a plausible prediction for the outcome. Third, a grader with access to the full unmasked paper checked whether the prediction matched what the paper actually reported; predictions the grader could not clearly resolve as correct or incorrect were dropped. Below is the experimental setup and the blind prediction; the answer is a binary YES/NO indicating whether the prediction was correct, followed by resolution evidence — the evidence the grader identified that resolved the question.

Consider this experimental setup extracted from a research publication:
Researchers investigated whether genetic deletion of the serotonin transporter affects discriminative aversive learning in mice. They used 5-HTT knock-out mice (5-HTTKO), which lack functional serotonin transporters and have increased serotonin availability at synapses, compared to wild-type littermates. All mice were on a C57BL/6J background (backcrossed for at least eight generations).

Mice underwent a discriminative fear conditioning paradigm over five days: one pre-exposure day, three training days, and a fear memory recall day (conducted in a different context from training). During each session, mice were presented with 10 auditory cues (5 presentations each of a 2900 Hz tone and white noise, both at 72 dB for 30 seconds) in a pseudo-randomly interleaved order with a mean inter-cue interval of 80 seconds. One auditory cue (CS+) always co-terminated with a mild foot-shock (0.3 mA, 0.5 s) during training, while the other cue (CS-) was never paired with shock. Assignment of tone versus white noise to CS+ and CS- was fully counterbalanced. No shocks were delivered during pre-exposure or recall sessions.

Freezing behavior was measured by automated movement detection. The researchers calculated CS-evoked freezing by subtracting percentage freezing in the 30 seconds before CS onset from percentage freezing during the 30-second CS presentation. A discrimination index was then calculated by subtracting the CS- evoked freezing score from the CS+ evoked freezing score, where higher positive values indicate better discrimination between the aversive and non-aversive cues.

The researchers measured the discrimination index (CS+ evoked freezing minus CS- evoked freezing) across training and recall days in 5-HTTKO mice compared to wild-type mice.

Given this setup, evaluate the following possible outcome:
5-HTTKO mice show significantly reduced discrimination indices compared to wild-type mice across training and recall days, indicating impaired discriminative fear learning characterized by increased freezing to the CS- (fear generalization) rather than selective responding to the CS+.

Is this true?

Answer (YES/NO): NO